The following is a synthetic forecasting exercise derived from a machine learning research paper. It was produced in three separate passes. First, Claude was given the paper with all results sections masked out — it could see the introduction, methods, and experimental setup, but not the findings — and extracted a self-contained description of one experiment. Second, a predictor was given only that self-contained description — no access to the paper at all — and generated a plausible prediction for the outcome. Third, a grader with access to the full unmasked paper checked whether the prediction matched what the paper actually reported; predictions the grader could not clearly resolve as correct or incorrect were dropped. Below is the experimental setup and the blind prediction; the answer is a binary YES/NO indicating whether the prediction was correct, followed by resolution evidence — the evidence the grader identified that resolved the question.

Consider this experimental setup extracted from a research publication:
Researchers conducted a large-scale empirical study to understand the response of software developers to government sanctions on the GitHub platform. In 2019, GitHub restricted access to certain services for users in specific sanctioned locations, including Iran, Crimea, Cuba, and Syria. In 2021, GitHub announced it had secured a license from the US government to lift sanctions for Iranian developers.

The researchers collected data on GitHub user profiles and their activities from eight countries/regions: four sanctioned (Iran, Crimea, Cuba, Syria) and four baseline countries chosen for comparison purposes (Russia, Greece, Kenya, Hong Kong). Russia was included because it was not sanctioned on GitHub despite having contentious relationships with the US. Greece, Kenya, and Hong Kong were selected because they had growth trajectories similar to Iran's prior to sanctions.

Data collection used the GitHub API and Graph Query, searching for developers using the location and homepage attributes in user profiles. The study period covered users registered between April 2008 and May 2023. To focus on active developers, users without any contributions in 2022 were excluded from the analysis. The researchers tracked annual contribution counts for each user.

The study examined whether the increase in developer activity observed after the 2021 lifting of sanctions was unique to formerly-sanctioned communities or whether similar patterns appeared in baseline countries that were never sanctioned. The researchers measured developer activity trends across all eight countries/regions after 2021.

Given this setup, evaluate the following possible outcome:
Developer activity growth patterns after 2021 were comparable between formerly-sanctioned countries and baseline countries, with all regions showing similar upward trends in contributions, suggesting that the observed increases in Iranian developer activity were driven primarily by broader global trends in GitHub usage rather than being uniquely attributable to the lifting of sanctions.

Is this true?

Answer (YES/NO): NO